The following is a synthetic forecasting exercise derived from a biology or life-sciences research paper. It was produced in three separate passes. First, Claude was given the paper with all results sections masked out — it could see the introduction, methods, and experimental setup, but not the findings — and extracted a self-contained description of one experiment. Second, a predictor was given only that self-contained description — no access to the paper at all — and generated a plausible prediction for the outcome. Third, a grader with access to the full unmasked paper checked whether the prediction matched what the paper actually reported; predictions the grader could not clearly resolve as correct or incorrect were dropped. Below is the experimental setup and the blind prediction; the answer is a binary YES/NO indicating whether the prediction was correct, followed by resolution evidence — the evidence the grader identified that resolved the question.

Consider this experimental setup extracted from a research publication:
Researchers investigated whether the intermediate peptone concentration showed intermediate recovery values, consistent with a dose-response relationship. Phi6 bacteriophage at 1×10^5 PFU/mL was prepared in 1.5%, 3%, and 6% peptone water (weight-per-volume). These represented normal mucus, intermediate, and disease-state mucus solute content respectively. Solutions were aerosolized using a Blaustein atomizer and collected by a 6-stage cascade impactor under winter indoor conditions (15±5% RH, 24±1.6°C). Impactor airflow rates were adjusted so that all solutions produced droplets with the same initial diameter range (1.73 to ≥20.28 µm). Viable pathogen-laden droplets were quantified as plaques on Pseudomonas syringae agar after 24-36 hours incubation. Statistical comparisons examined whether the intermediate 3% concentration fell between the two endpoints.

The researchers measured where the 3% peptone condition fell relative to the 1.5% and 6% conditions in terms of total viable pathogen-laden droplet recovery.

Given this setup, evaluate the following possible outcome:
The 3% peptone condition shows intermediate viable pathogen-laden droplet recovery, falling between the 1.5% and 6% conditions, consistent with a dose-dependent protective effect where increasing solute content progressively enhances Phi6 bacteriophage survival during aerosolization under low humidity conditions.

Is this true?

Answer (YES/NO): NO